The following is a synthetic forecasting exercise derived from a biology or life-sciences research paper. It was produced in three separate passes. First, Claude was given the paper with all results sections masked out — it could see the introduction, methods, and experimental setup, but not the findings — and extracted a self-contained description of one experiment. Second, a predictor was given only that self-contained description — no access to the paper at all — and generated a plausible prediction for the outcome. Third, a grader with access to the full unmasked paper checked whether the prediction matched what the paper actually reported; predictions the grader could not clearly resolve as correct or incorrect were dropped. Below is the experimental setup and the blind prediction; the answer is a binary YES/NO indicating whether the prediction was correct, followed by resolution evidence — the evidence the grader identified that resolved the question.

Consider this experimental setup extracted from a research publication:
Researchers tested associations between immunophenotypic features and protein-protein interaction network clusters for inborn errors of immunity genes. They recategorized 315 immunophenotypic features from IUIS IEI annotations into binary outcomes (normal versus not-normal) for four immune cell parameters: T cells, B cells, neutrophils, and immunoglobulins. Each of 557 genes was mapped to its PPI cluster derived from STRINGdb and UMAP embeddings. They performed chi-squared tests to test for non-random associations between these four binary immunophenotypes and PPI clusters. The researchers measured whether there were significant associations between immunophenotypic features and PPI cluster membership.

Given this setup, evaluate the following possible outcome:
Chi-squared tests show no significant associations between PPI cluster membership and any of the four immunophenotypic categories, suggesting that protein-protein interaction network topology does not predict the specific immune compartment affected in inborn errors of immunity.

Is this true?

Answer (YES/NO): NO